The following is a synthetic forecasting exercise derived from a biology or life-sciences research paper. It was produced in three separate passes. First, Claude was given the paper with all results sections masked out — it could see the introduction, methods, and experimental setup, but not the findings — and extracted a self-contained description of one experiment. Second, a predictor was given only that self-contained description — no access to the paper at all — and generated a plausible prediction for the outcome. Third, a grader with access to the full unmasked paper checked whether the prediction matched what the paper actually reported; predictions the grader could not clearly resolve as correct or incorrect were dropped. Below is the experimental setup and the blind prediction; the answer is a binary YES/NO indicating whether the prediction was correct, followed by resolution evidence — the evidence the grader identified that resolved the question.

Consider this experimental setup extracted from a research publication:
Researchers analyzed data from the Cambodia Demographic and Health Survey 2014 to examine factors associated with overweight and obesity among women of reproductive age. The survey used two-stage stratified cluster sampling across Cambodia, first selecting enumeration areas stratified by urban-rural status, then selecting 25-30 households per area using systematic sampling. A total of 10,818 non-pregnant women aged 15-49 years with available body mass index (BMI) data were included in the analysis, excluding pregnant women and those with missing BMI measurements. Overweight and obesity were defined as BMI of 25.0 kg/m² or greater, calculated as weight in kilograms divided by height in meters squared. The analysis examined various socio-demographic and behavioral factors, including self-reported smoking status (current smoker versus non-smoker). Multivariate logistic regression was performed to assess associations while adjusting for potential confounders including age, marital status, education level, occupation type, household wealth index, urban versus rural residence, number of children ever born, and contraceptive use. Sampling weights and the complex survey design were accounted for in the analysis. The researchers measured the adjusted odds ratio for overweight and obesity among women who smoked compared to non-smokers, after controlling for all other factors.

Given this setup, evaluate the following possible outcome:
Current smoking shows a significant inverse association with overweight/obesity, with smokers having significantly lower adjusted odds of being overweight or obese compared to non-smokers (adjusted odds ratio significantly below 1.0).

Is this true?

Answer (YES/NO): NO